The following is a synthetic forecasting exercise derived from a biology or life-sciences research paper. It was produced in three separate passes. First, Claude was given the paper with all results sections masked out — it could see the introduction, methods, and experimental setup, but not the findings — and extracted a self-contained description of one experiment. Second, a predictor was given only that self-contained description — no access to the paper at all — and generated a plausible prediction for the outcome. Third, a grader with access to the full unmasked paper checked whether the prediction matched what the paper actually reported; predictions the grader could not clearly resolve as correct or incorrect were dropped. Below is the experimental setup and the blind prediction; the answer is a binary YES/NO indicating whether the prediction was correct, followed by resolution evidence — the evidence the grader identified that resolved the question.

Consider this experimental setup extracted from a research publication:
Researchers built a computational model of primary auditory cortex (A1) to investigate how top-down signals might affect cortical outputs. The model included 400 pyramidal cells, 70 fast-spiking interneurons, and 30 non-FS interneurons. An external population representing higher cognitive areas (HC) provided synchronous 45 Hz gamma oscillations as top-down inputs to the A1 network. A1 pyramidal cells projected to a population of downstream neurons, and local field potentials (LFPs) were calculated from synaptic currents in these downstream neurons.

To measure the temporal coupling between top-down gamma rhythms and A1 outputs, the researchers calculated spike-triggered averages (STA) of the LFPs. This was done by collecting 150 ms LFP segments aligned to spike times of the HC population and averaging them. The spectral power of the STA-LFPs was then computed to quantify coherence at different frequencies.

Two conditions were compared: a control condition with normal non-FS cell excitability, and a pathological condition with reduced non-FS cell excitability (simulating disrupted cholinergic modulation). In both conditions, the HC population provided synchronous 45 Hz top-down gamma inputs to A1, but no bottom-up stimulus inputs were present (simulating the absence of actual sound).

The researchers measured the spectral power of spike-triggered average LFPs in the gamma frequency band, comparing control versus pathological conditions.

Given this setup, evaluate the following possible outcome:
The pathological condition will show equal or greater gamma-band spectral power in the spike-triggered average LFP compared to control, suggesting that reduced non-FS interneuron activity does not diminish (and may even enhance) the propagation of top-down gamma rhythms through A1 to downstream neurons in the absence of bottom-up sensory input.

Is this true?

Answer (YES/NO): YES